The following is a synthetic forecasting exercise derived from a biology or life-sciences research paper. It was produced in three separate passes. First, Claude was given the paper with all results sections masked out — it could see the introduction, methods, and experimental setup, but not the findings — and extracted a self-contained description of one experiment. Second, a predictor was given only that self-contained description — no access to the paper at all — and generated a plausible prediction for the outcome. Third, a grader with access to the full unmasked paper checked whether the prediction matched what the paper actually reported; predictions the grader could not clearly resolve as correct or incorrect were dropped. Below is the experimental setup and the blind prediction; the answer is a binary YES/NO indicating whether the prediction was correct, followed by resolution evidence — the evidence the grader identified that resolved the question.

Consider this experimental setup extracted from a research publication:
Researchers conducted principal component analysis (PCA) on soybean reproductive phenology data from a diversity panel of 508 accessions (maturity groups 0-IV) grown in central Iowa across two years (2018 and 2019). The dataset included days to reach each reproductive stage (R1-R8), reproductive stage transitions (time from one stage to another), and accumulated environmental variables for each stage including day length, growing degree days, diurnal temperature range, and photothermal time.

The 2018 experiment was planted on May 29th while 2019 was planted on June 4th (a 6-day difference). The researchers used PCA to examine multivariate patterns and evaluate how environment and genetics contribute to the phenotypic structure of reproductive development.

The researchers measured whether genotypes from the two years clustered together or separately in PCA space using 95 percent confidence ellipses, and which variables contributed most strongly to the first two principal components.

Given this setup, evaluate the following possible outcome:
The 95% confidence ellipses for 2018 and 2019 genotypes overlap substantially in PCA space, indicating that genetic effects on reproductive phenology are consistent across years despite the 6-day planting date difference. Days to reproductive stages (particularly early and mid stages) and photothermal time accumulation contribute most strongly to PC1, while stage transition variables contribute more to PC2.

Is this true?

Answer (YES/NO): NO